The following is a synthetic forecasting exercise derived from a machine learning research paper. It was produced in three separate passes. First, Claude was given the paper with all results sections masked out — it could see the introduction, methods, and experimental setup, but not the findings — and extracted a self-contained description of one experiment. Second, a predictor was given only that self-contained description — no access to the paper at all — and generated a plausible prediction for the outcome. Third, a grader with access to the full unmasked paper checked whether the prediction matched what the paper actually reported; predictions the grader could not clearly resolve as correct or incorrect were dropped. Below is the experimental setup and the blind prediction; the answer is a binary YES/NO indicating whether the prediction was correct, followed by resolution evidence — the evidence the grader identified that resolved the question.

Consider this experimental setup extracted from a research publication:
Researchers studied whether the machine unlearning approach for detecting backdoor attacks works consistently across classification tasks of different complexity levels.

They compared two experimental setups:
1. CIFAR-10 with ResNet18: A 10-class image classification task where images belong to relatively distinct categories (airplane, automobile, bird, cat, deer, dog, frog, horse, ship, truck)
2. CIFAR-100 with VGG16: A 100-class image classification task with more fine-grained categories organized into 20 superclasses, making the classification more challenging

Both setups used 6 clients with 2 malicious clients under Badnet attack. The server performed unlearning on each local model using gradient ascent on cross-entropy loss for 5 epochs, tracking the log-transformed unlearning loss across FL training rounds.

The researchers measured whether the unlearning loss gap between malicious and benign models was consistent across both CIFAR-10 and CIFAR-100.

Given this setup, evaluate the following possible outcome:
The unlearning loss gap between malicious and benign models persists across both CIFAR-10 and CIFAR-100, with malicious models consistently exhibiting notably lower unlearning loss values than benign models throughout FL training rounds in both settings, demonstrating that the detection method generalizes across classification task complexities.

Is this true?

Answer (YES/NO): NO